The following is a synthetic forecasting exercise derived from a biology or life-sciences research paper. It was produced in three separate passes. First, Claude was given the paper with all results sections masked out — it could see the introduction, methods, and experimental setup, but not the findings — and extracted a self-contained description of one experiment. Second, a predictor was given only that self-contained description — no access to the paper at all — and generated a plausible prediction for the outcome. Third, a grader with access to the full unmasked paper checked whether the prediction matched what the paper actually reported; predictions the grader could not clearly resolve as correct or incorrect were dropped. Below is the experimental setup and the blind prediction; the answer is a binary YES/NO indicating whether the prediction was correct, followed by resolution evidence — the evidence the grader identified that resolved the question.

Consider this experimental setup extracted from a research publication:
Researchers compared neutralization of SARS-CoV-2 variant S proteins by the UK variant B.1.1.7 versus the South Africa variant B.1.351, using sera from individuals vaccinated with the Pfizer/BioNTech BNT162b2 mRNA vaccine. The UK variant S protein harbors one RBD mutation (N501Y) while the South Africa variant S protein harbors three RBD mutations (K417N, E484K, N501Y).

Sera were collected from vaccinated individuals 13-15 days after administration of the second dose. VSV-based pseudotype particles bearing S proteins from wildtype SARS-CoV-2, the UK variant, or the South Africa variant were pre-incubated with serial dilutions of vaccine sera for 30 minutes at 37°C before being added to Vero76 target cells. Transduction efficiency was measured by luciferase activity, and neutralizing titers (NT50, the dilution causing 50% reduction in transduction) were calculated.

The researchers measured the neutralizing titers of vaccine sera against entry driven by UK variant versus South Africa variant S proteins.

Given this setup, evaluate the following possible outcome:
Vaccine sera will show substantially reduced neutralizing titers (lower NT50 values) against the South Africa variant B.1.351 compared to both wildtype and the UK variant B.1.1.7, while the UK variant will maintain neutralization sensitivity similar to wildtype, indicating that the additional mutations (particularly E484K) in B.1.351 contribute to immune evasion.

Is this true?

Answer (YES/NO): YES